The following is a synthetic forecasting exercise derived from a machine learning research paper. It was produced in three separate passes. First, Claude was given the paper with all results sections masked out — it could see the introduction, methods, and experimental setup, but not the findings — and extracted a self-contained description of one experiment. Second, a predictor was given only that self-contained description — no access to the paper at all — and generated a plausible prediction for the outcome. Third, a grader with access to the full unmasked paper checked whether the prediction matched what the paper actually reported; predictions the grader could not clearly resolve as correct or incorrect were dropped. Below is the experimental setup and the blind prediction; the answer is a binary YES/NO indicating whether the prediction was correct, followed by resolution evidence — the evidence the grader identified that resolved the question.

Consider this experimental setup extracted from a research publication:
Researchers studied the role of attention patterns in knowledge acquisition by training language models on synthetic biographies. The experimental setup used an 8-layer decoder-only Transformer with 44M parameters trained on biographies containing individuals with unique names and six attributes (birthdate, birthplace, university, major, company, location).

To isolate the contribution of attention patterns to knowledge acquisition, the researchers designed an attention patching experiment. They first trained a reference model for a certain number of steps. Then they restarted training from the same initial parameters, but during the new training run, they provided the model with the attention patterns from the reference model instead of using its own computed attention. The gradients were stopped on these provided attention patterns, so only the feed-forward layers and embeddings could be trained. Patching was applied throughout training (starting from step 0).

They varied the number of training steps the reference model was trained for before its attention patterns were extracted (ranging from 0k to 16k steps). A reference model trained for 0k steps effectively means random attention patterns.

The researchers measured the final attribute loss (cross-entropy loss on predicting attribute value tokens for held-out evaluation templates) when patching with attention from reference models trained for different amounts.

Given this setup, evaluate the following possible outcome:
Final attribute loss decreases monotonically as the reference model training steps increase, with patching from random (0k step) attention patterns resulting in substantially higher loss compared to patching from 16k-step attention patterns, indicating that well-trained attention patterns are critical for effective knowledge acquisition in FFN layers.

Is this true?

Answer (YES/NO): NO